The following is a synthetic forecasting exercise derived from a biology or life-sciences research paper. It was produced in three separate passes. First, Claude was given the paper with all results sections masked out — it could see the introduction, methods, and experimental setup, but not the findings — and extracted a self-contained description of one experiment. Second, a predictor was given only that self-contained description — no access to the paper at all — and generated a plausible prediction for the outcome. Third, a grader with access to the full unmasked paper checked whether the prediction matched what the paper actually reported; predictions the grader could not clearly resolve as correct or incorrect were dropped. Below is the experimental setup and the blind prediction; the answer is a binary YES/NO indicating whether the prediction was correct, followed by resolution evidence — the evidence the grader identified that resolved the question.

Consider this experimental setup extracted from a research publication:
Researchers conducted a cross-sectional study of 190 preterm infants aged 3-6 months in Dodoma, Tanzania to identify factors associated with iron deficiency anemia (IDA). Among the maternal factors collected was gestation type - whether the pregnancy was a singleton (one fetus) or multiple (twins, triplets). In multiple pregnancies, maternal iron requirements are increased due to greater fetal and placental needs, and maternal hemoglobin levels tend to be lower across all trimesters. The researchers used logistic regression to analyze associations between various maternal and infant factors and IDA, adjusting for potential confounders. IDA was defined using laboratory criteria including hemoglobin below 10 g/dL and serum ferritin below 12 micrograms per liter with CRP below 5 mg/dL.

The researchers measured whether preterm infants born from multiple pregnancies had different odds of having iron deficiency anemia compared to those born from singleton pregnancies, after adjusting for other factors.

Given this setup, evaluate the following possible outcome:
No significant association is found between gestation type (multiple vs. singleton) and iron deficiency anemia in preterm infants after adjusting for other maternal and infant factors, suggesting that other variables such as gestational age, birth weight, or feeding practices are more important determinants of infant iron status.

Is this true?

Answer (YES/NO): NO